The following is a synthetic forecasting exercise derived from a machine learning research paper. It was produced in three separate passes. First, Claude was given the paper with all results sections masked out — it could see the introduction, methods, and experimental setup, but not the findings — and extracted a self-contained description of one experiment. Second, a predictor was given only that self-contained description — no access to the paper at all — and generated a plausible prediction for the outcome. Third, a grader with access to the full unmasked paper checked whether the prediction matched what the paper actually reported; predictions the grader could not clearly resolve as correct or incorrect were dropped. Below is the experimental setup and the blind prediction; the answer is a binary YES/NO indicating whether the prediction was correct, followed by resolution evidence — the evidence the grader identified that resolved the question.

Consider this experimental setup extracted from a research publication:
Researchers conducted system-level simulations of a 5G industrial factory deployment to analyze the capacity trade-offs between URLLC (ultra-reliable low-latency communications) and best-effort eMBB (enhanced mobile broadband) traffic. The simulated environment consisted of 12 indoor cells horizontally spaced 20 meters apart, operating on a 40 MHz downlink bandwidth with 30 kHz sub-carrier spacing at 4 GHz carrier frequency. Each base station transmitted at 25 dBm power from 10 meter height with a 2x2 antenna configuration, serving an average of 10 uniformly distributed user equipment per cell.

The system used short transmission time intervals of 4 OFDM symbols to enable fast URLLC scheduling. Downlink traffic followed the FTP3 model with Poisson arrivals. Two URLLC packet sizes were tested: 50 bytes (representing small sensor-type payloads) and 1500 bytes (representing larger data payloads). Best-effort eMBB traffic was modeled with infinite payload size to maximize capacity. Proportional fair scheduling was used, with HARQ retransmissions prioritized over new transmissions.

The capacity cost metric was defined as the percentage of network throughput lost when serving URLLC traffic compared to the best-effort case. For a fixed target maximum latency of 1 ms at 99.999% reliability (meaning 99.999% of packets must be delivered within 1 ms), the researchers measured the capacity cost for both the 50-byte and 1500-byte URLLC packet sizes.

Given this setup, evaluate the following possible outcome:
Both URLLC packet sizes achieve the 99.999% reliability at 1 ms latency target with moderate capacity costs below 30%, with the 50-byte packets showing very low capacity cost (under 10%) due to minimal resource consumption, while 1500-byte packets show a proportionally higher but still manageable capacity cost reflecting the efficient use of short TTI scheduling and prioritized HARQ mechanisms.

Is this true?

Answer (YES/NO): NO